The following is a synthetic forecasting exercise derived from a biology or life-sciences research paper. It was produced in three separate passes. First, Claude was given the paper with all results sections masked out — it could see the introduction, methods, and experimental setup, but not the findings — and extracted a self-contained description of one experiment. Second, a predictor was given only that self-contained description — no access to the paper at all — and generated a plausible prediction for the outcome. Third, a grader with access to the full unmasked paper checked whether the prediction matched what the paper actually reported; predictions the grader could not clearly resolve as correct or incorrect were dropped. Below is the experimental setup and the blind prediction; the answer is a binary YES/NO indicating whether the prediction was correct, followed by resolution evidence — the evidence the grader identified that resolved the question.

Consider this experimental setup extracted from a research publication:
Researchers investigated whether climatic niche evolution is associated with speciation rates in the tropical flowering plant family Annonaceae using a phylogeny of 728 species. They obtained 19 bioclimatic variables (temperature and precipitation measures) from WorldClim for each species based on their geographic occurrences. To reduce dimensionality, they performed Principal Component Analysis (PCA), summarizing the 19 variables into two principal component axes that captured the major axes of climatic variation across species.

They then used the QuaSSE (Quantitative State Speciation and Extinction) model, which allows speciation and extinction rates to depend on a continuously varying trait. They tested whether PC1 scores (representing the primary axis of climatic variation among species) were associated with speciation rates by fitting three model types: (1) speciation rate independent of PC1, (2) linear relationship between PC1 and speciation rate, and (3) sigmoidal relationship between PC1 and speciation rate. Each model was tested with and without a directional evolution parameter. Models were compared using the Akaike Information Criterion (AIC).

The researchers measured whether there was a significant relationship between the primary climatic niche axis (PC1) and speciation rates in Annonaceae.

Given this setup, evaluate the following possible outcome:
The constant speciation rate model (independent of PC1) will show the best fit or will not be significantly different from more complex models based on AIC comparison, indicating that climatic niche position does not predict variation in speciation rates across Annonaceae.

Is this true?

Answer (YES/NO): NO